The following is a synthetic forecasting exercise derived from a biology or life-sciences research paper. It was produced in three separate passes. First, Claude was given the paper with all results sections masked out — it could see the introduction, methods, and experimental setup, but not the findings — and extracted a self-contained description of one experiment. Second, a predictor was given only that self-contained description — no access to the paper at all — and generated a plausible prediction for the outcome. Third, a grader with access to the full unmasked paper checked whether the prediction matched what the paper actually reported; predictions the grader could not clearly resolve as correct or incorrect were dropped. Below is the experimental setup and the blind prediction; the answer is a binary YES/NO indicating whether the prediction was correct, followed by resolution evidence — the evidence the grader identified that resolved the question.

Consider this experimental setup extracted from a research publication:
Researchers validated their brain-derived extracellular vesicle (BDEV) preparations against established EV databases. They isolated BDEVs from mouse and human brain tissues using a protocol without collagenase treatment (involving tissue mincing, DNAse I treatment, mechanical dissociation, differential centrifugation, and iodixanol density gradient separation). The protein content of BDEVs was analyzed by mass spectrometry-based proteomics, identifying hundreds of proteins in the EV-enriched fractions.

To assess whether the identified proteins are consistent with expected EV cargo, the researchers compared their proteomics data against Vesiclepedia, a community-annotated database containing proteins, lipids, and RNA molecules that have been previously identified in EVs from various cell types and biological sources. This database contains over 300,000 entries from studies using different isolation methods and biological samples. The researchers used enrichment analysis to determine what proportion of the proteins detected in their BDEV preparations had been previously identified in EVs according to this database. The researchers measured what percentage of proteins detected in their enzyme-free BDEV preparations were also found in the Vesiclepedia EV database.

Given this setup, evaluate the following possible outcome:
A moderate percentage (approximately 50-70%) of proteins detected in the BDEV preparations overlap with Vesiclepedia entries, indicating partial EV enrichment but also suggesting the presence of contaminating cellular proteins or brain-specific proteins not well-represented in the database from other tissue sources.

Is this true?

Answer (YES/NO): NO